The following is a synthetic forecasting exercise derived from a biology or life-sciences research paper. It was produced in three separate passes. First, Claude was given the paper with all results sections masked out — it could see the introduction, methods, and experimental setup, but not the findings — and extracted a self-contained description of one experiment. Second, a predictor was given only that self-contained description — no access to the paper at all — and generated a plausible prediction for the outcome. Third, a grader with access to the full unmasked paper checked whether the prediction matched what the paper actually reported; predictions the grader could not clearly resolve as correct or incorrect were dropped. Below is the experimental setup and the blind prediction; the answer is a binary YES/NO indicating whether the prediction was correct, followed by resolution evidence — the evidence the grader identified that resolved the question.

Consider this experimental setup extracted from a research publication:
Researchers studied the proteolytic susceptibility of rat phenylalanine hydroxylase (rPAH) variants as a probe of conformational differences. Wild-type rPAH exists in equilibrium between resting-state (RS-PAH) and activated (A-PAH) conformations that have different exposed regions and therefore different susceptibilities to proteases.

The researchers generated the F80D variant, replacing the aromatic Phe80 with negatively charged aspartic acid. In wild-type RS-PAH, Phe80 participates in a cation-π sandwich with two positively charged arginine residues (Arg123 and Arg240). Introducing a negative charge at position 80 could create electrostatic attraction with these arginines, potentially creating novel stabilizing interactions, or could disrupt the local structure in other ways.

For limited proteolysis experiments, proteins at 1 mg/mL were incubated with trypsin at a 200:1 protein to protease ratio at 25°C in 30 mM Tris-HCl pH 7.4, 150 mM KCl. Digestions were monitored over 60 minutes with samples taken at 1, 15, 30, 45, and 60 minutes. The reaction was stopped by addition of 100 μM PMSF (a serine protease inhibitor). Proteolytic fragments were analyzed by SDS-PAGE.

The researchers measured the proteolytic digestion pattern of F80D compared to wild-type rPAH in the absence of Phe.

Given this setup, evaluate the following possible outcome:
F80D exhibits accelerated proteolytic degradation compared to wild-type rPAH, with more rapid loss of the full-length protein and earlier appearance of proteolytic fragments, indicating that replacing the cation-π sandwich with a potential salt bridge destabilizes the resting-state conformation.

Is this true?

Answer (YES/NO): YES